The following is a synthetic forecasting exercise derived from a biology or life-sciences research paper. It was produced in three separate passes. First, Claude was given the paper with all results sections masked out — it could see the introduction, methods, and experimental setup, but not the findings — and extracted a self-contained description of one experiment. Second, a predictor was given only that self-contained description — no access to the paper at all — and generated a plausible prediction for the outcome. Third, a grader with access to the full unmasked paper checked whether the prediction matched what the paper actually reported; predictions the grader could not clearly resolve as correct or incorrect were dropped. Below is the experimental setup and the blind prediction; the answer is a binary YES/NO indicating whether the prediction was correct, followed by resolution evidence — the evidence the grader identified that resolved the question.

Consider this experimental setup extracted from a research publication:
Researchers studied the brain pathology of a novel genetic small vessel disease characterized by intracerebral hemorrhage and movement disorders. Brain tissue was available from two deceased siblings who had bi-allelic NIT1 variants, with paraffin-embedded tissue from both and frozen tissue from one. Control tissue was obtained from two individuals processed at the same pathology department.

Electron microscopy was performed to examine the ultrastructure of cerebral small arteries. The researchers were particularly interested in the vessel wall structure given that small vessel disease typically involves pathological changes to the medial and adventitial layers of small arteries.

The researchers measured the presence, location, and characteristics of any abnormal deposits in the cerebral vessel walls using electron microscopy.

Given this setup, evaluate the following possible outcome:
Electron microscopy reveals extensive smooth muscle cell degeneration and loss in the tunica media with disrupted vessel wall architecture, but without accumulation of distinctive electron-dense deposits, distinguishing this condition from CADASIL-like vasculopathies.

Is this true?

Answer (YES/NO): NO